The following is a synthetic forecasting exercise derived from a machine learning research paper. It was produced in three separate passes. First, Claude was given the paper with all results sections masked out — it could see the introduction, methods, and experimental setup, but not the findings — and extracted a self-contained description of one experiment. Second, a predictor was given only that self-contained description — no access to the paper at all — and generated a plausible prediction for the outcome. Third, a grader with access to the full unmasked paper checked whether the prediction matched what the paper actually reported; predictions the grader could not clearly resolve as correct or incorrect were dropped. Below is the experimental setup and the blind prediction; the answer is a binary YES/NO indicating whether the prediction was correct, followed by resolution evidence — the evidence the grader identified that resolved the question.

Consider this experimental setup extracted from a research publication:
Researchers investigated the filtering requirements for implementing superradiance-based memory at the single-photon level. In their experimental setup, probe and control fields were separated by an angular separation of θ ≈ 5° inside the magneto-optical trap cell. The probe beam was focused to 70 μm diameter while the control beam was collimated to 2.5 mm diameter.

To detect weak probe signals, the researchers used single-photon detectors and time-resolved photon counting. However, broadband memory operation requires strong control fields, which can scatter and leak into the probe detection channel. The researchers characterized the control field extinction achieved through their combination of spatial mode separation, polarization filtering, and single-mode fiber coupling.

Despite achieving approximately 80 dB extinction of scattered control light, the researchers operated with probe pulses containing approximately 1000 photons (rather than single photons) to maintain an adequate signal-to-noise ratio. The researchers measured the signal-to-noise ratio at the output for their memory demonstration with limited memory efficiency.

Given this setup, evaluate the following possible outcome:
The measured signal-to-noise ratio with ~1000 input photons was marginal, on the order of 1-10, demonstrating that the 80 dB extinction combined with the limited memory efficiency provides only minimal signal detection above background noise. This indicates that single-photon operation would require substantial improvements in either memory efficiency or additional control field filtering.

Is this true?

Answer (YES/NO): NO